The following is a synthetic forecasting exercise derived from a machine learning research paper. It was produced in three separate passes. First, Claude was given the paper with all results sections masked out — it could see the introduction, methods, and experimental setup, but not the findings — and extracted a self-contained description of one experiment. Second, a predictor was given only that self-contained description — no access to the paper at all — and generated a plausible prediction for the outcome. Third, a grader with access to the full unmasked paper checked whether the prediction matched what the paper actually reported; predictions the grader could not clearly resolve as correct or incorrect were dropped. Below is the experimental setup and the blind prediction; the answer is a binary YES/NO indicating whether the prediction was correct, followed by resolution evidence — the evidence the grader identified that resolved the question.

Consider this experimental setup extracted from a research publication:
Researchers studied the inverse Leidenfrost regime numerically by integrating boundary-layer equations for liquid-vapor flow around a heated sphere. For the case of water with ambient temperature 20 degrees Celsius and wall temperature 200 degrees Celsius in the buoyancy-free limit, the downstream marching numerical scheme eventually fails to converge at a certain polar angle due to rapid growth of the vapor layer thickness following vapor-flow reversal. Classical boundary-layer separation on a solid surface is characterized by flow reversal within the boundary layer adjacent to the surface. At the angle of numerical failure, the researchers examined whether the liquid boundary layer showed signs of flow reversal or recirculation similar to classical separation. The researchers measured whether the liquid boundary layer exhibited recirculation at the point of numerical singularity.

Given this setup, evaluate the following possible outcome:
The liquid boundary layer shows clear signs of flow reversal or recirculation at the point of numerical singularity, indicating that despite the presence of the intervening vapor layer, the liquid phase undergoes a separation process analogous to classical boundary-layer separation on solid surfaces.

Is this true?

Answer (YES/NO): NO